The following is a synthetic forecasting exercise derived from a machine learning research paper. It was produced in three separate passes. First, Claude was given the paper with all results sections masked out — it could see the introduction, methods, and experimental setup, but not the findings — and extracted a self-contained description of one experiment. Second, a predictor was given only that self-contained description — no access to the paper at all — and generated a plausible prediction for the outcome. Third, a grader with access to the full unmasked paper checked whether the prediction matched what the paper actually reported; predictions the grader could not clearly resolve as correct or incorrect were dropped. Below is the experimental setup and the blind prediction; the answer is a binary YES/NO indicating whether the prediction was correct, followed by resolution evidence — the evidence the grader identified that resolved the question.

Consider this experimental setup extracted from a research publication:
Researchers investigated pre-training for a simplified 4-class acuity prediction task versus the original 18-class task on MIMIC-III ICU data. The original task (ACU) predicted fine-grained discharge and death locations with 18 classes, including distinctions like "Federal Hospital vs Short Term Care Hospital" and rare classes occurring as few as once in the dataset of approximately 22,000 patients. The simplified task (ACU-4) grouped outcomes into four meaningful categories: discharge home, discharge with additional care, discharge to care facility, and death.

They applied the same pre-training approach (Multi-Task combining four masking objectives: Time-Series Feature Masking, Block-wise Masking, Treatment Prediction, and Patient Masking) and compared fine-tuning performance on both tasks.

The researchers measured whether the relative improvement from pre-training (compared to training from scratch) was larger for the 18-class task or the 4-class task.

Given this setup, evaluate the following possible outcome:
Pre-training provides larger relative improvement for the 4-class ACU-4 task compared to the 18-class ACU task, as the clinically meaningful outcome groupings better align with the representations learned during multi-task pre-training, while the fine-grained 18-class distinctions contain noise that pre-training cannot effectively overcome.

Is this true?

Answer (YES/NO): YES